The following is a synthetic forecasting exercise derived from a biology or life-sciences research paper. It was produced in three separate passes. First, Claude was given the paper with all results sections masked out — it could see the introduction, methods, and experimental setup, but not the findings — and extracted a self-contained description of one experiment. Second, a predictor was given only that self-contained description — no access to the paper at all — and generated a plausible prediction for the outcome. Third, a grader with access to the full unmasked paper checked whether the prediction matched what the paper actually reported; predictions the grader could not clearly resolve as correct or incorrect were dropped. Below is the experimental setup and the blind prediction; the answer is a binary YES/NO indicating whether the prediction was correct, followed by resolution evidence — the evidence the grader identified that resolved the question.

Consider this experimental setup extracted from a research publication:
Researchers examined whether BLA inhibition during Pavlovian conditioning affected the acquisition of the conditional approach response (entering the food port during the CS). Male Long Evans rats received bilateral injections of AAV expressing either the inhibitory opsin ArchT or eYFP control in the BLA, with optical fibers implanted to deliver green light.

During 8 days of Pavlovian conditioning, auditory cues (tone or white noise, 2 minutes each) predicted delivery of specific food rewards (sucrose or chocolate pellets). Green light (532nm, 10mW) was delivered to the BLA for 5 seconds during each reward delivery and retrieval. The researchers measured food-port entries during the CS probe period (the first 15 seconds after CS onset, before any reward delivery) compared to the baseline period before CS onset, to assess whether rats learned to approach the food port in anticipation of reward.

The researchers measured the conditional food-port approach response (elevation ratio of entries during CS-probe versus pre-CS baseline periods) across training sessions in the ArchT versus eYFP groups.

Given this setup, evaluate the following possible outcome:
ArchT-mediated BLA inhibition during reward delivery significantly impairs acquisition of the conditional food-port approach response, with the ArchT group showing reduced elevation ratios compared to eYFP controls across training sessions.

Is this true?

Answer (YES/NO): NO